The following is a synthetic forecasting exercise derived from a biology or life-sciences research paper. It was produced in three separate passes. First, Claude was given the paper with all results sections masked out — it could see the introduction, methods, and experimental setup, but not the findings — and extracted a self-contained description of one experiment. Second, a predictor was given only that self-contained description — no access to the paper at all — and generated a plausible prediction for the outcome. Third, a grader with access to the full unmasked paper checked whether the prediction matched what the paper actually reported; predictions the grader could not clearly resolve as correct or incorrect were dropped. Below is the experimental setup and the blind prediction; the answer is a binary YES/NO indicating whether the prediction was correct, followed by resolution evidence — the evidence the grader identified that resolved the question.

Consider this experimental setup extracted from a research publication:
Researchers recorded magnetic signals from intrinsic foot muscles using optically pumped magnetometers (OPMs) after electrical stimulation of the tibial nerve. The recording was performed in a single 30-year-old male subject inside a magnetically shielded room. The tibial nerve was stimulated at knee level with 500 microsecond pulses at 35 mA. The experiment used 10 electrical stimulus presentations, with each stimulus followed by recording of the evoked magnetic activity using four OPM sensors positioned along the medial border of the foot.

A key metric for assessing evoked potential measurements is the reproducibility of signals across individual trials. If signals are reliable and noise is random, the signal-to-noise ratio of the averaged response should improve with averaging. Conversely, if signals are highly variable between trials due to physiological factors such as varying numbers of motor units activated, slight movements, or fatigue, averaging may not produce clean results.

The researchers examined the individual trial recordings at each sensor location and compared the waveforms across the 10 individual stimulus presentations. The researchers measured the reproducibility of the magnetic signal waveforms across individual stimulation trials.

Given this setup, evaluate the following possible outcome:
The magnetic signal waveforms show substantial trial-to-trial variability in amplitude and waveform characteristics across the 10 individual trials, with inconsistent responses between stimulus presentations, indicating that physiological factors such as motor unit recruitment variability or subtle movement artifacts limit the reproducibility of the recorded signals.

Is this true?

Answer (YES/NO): NO